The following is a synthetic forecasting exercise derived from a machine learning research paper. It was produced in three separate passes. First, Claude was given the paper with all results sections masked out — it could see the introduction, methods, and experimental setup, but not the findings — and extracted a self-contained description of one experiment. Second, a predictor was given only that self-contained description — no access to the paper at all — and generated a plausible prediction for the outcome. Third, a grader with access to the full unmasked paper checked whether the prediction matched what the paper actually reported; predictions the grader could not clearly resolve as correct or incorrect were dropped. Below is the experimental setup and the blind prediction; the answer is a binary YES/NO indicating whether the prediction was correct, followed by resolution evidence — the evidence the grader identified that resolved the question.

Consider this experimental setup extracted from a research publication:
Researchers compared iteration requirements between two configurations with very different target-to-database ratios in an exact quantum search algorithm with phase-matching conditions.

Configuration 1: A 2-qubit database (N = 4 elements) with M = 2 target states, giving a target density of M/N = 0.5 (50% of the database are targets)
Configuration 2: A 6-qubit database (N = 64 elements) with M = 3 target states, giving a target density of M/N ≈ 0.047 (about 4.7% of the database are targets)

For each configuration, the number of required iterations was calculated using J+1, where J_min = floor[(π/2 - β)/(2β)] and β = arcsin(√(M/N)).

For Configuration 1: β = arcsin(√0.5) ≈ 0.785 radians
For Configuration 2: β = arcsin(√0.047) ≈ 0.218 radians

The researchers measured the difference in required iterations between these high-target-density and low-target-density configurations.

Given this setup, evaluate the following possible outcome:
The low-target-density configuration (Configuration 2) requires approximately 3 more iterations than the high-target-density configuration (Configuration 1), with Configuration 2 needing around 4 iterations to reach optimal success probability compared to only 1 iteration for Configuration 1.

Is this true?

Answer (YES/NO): YES